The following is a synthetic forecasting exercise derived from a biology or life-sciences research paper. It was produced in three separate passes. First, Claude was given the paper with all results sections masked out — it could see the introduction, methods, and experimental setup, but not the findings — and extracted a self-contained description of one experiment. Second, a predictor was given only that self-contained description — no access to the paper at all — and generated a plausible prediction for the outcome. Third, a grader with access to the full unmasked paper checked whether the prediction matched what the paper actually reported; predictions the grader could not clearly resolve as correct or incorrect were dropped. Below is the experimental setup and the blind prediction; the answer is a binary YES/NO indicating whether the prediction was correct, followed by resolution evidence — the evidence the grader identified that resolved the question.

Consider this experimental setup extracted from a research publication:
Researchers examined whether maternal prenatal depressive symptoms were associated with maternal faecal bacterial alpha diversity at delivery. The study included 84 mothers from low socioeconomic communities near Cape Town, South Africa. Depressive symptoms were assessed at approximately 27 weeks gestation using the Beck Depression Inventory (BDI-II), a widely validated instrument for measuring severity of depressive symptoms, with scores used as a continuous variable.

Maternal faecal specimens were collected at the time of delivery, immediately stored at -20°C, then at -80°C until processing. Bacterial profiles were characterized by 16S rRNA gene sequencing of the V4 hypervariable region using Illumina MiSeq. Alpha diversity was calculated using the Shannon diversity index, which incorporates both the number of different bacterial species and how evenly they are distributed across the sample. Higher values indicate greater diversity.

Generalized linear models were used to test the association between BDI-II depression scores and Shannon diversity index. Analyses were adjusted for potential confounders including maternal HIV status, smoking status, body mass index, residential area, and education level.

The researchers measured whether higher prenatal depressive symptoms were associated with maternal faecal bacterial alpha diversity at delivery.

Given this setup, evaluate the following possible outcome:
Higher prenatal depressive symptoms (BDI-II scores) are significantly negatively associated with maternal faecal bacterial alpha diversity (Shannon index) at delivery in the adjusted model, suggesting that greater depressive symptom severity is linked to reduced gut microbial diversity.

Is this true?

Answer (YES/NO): NO